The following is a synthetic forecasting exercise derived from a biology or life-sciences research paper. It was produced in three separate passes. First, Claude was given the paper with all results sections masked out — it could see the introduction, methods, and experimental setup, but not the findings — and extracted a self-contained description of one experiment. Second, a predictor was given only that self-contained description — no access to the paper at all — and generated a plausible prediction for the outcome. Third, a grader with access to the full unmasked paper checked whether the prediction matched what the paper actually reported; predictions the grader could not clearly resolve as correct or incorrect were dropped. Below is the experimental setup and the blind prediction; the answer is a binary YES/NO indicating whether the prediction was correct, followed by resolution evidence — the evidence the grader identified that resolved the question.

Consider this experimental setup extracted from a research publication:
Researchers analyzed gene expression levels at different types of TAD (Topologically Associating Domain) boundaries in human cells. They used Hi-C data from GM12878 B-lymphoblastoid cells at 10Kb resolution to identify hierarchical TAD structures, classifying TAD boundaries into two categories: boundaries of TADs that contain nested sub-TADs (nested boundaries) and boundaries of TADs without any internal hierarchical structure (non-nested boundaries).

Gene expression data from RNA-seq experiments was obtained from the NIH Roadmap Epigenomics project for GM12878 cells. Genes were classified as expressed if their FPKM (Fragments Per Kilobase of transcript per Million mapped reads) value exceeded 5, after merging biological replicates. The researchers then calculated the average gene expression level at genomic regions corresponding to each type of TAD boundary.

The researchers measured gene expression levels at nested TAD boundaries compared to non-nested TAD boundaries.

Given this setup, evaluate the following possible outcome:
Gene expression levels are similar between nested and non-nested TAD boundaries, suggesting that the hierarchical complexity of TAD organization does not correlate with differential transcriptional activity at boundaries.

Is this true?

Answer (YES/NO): NO